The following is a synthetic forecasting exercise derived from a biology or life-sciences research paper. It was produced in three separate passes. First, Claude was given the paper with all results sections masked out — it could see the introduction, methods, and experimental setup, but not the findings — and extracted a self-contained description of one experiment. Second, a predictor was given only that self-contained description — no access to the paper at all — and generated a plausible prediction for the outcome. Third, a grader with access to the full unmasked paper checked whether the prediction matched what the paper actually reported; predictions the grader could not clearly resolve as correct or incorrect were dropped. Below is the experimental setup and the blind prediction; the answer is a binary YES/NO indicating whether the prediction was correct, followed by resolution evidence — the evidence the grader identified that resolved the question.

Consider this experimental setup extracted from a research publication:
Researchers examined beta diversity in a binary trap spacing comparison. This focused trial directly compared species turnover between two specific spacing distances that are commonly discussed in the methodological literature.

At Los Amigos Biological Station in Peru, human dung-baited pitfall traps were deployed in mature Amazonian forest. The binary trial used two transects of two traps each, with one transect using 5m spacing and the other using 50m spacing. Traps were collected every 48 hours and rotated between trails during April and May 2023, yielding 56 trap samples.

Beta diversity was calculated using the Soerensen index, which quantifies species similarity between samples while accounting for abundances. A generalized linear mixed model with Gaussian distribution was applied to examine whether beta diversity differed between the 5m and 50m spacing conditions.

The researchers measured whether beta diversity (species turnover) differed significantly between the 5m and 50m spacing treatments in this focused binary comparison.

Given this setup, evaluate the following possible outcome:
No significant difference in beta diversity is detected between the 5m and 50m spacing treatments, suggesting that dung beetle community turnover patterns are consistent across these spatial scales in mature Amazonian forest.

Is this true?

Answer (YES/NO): YES